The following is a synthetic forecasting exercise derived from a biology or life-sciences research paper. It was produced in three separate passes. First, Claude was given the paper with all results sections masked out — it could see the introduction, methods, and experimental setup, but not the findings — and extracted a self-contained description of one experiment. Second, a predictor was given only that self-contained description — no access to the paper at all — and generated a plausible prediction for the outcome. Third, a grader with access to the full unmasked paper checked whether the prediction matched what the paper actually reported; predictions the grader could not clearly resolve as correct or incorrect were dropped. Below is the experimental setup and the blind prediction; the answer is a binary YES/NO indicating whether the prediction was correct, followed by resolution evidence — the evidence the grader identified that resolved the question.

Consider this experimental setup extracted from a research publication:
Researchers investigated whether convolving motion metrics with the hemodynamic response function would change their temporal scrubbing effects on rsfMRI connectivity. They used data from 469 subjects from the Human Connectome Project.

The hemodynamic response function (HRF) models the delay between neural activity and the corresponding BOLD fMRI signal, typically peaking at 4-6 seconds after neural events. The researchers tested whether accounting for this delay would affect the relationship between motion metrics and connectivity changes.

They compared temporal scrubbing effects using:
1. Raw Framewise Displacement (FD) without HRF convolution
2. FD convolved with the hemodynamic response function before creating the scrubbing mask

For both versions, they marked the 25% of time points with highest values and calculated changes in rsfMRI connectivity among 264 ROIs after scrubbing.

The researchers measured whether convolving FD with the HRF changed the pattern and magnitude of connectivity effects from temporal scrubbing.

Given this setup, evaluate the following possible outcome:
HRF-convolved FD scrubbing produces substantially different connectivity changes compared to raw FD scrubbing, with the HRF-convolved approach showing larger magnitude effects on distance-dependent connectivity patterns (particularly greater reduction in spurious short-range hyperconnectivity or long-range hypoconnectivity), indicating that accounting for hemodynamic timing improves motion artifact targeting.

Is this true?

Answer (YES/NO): NO